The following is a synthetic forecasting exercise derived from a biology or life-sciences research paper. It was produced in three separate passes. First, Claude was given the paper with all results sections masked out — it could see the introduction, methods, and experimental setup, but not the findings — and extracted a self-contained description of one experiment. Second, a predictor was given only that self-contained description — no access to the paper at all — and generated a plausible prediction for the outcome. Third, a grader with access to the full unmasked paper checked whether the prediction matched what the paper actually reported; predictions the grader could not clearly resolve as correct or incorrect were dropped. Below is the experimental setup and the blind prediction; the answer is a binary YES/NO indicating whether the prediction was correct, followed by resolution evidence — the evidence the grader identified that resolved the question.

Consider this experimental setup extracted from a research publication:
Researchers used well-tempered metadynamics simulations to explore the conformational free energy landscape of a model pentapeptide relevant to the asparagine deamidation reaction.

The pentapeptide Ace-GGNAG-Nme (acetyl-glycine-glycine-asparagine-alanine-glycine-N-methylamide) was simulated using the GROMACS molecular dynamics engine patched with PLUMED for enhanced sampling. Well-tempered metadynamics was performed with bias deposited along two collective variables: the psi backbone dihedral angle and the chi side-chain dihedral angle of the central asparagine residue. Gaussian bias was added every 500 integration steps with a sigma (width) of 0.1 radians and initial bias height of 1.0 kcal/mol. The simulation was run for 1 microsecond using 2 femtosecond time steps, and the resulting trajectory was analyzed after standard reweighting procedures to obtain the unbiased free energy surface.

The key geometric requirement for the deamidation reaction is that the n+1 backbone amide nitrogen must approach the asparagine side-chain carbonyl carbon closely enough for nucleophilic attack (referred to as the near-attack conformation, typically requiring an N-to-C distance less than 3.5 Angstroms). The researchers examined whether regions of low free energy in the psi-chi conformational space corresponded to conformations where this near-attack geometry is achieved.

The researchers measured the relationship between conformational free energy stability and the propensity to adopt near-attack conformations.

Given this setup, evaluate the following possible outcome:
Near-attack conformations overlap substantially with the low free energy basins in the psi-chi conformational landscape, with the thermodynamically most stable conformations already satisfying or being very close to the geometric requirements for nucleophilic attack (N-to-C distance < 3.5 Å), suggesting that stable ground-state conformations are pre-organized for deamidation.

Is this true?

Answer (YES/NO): NO